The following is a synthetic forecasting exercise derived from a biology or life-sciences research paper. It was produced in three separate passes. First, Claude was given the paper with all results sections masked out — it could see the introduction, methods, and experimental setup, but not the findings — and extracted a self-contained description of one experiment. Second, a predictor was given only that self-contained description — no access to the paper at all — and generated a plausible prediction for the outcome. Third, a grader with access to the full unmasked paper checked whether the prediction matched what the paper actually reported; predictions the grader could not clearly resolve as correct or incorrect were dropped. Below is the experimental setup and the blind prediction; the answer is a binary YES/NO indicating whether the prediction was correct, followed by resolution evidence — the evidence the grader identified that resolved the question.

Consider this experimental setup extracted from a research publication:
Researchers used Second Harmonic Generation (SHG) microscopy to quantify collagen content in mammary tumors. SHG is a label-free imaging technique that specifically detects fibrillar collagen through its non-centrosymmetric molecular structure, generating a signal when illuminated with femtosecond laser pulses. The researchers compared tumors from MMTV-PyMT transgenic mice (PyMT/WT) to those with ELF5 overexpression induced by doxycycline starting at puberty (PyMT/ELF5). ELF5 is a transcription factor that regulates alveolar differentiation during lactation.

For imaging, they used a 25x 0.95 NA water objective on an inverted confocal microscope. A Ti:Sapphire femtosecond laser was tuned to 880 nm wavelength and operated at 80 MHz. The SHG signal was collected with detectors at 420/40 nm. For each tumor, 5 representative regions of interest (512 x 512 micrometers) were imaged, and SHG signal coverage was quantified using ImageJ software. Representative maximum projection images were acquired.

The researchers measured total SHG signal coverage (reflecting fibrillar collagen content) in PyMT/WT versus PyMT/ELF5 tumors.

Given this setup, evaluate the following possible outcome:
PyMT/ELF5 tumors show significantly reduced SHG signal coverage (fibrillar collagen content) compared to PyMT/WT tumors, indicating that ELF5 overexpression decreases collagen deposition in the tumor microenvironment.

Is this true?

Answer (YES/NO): NO